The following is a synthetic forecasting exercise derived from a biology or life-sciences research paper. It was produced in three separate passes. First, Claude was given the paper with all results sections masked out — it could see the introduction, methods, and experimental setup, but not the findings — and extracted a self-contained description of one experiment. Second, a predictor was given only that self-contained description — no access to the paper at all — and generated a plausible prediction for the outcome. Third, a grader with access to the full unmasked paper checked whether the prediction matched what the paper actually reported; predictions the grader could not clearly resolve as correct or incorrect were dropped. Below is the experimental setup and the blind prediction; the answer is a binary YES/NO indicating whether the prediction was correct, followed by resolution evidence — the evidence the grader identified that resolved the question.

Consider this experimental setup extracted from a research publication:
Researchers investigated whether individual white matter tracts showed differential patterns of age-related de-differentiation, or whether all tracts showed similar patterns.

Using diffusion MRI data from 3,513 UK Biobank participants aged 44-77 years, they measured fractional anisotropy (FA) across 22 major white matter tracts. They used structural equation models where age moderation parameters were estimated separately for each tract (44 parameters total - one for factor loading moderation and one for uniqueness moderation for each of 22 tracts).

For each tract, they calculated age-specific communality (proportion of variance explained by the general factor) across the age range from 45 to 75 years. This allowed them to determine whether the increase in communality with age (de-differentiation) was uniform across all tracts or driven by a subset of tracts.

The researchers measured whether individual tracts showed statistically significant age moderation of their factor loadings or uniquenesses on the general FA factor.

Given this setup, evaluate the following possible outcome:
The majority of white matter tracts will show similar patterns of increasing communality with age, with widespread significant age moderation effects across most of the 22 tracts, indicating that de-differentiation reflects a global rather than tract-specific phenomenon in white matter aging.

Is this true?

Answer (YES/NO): NO